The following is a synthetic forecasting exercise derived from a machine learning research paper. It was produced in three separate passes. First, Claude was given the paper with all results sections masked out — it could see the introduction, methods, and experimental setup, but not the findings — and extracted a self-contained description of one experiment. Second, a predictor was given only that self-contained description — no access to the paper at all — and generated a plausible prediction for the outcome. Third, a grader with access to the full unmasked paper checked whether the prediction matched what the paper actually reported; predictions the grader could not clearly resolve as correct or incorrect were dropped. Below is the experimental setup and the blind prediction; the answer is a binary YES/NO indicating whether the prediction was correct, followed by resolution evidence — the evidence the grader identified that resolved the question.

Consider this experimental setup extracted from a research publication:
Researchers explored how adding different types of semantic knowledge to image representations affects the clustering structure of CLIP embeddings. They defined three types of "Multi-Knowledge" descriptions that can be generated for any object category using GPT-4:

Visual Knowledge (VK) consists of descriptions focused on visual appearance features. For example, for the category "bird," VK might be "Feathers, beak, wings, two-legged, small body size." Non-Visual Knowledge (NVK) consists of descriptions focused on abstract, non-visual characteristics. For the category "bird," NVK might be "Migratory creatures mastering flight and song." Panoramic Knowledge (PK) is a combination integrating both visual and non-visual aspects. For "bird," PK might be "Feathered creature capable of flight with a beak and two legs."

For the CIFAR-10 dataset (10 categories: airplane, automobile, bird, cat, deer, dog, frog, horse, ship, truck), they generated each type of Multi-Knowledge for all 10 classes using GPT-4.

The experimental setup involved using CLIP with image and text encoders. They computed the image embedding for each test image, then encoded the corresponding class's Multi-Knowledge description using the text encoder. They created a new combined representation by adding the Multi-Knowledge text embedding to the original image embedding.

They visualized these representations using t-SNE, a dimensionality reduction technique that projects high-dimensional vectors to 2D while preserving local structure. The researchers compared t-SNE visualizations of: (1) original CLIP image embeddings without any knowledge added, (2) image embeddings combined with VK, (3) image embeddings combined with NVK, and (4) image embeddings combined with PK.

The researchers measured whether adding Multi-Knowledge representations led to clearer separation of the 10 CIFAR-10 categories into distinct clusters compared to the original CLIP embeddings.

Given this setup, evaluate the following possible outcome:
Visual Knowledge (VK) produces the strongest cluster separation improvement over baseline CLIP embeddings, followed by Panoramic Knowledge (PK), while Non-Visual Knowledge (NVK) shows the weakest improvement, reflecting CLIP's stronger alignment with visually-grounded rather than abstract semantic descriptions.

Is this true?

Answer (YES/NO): NO